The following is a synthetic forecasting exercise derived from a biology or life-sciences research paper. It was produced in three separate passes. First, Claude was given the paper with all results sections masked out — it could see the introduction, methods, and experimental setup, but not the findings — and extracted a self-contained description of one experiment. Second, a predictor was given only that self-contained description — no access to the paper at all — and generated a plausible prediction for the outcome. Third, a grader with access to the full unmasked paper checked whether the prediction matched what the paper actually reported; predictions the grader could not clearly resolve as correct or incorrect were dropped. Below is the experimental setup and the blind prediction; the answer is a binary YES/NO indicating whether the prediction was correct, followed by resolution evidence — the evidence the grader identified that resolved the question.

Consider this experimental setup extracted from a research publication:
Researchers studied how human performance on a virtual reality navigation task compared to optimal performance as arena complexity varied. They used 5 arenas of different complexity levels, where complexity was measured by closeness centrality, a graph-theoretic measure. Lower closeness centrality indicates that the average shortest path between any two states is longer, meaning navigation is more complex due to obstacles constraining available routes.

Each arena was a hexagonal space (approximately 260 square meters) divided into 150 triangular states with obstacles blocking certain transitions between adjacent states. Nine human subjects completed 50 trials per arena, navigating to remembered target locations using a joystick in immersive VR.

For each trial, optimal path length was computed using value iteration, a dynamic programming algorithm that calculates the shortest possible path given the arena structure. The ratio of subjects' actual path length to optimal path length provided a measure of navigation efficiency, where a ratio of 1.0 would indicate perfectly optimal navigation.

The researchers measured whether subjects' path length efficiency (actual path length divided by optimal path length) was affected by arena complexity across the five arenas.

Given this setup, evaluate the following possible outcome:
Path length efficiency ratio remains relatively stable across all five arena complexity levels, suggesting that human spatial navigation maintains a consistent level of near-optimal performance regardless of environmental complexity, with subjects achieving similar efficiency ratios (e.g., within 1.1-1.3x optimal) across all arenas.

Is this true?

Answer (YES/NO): YES